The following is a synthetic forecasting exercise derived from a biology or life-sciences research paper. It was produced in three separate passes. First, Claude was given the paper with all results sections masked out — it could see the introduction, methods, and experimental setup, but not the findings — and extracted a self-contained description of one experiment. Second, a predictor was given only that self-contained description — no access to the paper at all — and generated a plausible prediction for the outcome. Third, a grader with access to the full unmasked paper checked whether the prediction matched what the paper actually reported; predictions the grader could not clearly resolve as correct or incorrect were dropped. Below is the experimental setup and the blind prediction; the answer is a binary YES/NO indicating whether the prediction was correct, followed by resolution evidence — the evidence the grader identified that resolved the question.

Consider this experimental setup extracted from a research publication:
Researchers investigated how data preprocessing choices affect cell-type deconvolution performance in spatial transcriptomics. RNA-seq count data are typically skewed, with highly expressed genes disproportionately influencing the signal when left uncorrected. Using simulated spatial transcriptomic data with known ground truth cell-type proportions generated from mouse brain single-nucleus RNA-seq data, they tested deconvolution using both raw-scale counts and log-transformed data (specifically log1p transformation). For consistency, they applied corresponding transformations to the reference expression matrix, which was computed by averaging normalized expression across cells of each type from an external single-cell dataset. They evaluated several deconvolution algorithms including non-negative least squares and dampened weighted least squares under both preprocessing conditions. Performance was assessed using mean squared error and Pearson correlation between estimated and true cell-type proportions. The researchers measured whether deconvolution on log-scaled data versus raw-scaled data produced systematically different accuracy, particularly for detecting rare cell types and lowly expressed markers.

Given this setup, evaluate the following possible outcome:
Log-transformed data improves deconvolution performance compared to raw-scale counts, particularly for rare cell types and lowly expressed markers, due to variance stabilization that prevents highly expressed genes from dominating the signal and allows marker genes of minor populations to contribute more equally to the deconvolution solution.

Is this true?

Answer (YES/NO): YES